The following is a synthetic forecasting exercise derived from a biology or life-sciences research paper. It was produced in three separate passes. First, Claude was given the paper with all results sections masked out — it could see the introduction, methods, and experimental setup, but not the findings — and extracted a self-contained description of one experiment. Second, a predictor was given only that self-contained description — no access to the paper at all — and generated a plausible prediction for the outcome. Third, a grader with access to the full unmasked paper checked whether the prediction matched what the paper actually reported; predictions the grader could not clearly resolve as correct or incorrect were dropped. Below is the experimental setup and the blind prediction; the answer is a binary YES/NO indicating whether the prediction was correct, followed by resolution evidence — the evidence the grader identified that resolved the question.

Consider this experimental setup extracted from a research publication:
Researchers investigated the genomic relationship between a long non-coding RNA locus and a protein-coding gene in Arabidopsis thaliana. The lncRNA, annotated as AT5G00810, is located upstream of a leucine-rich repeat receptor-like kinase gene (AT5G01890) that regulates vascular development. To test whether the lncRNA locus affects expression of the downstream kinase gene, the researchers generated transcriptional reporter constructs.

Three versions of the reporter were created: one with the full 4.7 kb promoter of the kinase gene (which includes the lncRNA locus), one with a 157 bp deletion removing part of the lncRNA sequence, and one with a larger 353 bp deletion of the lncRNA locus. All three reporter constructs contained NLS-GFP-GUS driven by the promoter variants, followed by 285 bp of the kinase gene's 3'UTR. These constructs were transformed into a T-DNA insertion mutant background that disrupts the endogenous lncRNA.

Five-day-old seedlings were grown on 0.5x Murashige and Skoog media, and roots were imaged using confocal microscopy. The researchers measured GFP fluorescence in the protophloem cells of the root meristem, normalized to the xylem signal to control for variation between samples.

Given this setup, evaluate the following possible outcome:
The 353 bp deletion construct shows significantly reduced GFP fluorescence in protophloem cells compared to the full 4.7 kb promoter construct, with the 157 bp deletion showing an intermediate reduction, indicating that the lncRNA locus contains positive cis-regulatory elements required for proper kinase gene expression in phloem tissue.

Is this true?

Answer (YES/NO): NO